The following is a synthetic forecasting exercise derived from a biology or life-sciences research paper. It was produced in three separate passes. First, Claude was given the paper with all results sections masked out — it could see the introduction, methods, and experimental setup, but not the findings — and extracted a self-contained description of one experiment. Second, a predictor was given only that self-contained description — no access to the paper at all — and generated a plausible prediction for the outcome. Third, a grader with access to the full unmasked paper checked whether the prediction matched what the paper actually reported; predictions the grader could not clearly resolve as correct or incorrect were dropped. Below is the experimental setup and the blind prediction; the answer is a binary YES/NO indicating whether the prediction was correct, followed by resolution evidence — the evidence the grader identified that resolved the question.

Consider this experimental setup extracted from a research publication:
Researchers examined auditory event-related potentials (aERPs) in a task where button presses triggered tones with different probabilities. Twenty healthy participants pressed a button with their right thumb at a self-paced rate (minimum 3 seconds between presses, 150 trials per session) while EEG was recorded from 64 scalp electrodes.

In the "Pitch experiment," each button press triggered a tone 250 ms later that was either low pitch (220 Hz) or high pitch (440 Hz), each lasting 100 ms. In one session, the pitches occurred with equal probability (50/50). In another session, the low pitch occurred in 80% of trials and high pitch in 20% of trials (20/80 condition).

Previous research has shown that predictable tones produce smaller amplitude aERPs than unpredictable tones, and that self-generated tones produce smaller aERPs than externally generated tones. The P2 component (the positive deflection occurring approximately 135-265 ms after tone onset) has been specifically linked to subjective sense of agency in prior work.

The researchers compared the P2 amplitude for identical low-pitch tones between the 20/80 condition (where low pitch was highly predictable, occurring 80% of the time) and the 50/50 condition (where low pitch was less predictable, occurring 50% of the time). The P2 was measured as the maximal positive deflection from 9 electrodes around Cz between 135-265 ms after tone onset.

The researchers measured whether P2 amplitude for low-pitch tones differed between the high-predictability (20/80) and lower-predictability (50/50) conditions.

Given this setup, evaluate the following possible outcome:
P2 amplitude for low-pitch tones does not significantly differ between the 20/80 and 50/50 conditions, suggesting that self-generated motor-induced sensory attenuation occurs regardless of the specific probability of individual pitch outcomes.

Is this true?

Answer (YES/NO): YES